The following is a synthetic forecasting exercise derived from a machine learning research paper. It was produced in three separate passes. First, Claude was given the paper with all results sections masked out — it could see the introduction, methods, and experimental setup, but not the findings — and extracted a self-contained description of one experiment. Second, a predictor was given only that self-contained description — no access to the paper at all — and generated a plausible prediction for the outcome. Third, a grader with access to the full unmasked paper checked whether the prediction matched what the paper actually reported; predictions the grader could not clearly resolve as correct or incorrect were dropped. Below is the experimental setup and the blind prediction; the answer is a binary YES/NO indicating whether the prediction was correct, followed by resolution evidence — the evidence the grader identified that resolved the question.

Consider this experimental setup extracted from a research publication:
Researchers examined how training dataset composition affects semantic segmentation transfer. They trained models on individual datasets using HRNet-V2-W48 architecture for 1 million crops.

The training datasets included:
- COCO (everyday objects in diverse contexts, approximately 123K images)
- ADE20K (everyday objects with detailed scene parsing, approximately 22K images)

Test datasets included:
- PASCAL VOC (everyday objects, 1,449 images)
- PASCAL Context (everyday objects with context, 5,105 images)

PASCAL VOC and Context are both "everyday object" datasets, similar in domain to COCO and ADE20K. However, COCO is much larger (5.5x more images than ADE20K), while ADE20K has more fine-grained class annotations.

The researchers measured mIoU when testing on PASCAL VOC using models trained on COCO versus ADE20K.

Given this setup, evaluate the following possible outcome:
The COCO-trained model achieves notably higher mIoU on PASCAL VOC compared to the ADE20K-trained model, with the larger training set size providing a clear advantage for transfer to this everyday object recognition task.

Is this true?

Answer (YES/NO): YES